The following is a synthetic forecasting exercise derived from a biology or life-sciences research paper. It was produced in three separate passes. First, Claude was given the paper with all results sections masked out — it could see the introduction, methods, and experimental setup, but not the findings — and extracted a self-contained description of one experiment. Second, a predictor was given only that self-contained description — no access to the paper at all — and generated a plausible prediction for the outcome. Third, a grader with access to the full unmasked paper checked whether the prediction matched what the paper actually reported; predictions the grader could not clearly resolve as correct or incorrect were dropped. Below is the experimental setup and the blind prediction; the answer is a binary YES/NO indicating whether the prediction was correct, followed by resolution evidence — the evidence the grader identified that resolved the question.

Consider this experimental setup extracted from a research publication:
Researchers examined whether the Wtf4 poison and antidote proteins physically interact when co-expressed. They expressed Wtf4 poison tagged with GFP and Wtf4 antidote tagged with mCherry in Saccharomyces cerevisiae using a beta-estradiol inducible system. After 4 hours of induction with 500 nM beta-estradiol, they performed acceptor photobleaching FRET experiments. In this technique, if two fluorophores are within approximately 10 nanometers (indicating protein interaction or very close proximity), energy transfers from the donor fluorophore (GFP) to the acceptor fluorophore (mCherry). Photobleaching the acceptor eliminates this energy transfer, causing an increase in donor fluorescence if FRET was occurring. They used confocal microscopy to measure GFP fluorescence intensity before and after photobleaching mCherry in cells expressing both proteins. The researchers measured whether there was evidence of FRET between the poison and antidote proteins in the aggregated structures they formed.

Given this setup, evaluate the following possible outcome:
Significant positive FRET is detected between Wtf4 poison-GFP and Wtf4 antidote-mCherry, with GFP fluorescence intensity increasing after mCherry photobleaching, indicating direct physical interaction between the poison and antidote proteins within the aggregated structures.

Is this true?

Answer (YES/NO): YES